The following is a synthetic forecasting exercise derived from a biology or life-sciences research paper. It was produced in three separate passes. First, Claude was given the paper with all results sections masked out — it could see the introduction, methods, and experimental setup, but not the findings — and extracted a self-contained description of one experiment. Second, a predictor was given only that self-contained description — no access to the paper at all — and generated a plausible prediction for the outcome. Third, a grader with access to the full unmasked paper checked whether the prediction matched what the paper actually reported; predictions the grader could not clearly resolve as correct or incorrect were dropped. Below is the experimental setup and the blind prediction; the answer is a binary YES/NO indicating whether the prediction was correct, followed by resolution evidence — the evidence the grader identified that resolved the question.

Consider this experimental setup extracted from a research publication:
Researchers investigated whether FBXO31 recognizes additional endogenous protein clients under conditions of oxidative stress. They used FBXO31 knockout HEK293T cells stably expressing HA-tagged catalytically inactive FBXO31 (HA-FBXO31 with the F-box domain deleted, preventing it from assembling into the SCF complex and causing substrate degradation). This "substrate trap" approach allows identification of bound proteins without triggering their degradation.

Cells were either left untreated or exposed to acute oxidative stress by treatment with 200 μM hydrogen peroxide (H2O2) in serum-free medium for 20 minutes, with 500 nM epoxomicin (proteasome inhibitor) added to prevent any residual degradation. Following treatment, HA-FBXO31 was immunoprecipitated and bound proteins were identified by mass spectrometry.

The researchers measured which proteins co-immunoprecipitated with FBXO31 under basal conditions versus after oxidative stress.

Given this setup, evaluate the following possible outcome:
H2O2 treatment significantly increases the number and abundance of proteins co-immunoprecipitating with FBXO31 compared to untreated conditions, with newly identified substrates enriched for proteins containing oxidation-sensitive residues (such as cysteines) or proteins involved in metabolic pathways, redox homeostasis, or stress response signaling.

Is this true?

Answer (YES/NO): NO